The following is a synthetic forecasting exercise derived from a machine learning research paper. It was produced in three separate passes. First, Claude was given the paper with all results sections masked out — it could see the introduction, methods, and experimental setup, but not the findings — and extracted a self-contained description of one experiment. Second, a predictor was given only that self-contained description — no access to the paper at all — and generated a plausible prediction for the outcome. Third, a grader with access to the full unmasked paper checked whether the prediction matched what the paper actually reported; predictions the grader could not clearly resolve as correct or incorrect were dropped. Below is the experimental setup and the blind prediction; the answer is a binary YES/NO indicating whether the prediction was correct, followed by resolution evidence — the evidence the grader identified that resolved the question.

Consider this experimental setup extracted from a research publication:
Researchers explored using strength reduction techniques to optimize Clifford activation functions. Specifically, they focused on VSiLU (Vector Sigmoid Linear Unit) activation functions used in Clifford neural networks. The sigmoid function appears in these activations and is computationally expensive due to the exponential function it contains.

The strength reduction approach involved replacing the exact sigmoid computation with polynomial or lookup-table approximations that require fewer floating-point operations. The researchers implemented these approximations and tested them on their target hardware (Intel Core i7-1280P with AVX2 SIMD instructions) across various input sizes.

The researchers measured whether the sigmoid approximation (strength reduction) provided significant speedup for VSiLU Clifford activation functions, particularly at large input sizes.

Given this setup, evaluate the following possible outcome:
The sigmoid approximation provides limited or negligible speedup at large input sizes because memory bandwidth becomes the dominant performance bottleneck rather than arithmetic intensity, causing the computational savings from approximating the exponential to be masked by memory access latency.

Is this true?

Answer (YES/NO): YES